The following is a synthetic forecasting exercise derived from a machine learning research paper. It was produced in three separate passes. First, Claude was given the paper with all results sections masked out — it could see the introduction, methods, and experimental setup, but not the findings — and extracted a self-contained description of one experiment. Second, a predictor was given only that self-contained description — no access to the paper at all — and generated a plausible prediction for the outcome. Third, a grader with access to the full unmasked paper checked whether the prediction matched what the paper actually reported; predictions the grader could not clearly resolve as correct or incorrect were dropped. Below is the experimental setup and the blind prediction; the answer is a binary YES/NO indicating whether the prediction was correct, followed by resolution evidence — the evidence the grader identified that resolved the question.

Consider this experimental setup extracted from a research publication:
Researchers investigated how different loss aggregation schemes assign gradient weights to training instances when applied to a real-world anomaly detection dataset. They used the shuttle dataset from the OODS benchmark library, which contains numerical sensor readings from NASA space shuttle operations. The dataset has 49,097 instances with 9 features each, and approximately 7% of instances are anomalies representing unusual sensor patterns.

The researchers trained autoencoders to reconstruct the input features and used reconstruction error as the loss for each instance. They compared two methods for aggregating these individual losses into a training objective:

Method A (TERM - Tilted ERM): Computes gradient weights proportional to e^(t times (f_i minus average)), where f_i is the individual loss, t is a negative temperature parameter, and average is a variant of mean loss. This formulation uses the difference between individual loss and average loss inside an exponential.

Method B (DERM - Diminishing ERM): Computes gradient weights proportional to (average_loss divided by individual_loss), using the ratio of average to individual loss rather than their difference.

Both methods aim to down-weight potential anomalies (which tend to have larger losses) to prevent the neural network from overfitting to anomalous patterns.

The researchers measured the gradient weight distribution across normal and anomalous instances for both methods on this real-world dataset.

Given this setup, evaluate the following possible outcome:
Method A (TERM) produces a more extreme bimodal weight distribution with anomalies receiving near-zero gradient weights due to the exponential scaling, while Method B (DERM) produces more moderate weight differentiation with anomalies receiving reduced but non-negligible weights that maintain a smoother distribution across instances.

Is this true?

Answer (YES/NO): NO